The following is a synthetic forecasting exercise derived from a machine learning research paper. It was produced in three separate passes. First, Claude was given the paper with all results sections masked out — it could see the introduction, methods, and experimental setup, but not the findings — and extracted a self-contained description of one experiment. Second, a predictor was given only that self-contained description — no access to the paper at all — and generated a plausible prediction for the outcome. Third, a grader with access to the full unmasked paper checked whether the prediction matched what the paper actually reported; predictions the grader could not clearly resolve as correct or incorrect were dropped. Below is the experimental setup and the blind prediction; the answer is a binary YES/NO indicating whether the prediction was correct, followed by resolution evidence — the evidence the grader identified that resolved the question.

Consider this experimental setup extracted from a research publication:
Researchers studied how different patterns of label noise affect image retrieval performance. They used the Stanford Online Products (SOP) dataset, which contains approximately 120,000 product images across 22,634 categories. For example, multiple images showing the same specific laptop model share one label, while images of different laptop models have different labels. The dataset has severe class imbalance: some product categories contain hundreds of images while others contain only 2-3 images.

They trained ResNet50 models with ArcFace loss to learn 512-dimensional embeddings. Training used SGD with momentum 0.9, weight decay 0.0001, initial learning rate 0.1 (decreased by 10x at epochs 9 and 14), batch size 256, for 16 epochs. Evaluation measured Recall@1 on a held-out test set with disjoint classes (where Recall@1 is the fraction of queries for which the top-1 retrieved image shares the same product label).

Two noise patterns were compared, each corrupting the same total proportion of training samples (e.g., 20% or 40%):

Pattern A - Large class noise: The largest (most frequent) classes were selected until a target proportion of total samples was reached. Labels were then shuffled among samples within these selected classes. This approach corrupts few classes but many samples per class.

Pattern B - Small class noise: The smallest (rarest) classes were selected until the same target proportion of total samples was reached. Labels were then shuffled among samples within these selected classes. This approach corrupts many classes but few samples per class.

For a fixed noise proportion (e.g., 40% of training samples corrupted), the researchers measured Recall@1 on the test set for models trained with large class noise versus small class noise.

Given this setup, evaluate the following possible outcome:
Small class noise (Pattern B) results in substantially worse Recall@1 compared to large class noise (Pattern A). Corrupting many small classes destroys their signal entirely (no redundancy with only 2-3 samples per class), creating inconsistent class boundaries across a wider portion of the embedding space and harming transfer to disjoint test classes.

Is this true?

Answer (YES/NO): YES